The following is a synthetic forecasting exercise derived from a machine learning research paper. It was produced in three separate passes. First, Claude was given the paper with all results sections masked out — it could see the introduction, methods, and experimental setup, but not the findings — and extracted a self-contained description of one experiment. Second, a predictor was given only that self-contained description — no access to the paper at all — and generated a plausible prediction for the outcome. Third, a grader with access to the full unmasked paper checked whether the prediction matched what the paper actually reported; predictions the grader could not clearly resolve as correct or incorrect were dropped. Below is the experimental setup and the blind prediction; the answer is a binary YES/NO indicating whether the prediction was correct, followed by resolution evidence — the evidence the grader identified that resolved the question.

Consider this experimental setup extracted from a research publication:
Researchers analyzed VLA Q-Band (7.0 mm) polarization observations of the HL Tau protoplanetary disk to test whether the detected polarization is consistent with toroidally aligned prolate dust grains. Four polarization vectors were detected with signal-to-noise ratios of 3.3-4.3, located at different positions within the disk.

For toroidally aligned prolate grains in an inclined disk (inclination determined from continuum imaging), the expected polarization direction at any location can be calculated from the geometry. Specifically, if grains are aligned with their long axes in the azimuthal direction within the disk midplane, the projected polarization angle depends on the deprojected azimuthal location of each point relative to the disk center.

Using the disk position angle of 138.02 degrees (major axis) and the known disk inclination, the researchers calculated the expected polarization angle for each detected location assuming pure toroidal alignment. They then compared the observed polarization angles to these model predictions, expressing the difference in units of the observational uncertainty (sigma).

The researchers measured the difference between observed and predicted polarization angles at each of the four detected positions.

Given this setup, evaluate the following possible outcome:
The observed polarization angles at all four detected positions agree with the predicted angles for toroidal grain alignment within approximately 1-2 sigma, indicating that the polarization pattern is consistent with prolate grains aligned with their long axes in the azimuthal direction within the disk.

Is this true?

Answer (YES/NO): YES